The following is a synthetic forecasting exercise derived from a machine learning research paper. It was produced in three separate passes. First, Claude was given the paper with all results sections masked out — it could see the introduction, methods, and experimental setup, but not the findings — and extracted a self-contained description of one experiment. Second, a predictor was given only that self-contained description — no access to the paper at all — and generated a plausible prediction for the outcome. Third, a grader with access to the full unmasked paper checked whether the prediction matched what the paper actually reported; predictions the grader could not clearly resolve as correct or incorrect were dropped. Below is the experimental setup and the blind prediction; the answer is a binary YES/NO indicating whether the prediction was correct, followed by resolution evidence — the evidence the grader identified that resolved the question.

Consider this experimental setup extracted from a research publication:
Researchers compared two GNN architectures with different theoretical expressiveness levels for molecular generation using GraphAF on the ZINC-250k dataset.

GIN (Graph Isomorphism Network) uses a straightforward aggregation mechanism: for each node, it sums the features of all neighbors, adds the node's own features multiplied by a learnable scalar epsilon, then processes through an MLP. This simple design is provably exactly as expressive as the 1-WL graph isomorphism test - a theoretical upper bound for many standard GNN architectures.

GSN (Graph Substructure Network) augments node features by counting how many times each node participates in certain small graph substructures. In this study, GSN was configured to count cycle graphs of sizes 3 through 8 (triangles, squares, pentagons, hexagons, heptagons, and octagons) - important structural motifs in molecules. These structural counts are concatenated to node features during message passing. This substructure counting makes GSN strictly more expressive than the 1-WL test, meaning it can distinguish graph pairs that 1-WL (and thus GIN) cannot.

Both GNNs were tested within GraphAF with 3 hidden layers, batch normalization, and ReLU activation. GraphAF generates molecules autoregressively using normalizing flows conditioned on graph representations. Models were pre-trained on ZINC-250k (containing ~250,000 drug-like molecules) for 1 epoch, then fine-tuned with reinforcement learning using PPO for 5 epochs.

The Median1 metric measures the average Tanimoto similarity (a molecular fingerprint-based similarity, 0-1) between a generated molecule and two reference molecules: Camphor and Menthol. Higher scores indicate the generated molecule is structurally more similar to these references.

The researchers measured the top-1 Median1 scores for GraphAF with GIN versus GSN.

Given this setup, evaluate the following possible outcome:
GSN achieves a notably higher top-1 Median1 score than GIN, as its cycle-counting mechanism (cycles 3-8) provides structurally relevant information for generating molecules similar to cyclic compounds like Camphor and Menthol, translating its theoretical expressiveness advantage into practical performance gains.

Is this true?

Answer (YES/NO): YES